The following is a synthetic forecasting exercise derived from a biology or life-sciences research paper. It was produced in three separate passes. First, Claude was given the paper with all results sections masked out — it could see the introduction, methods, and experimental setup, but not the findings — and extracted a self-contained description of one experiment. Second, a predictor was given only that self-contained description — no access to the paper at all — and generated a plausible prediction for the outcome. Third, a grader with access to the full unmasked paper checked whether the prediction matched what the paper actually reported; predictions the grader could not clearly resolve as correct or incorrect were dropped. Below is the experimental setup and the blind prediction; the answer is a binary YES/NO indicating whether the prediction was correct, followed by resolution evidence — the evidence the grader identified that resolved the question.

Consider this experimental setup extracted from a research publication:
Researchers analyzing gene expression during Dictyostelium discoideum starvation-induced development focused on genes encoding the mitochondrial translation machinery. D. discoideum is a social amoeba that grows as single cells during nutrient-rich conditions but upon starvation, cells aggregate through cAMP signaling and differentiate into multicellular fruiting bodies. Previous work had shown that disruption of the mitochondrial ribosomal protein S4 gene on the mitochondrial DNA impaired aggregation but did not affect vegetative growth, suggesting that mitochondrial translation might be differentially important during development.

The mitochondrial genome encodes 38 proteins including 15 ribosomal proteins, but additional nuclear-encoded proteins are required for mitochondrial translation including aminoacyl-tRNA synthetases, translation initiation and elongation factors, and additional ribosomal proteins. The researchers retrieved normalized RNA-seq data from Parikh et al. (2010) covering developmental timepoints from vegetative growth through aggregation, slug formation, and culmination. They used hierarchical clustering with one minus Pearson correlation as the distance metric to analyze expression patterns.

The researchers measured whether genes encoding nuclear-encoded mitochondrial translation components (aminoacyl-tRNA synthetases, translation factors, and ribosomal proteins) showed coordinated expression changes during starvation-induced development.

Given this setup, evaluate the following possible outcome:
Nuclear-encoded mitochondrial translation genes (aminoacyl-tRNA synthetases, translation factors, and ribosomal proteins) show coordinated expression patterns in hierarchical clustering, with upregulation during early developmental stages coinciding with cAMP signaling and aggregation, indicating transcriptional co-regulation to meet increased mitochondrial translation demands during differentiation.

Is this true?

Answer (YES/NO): NO